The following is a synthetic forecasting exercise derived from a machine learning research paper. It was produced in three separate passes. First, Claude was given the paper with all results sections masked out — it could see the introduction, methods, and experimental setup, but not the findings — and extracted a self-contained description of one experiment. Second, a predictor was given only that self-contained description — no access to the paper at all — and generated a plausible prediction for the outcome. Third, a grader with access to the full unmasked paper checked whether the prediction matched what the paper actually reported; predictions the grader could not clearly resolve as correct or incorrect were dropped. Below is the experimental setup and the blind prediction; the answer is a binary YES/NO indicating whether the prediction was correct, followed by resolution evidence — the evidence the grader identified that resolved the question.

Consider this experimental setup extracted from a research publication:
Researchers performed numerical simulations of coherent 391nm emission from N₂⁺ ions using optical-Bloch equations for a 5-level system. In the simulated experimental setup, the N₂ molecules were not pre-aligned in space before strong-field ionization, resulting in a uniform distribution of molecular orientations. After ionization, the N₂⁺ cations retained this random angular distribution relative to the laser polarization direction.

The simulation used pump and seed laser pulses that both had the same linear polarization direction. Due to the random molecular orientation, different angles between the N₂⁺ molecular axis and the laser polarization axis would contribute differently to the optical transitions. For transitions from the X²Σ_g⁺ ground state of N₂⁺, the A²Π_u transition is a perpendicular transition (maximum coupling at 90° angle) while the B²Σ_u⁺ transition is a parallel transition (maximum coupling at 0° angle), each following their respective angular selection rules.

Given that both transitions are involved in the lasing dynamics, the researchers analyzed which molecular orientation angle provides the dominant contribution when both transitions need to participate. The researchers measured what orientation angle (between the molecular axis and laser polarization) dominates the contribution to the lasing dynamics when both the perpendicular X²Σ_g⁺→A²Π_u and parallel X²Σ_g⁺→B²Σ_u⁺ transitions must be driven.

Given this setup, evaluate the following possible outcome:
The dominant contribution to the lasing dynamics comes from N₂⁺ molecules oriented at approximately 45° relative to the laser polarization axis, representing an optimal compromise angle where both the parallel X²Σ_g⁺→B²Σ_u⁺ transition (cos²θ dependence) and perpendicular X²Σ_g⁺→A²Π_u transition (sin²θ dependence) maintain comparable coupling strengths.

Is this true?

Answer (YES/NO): YES